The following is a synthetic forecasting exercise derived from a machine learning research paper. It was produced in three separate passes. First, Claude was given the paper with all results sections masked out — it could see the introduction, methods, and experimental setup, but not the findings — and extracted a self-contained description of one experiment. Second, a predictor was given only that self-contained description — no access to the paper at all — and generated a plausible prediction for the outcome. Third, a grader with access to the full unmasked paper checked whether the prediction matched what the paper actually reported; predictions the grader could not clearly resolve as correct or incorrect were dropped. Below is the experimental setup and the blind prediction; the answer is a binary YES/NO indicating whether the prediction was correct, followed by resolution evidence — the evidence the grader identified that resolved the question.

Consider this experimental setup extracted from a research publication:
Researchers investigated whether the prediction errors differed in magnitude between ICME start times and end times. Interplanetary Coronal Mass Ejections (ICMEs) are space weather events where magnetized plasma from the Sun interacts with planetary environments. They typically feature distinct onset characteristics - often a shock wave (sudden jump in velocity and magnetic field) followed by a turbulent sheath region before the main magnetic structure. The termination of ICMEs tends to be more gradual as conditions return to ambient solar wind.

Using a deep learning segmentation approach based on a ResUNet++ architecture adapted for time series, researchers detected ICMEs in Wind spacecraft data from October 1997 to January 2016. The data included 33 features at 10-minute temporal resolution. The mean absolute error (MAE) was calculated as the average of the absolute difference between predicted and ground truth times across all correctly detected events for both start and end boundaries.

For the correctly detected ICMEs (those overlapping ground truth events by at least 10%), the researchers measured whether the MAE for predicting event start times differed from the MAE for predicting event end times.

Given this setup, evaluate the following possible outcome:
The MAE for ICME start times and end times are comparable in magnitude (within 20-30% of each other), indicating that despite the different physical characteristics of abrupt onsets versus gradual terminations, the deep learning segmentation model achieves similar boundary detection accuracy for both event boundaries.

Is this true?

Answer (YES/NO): YES